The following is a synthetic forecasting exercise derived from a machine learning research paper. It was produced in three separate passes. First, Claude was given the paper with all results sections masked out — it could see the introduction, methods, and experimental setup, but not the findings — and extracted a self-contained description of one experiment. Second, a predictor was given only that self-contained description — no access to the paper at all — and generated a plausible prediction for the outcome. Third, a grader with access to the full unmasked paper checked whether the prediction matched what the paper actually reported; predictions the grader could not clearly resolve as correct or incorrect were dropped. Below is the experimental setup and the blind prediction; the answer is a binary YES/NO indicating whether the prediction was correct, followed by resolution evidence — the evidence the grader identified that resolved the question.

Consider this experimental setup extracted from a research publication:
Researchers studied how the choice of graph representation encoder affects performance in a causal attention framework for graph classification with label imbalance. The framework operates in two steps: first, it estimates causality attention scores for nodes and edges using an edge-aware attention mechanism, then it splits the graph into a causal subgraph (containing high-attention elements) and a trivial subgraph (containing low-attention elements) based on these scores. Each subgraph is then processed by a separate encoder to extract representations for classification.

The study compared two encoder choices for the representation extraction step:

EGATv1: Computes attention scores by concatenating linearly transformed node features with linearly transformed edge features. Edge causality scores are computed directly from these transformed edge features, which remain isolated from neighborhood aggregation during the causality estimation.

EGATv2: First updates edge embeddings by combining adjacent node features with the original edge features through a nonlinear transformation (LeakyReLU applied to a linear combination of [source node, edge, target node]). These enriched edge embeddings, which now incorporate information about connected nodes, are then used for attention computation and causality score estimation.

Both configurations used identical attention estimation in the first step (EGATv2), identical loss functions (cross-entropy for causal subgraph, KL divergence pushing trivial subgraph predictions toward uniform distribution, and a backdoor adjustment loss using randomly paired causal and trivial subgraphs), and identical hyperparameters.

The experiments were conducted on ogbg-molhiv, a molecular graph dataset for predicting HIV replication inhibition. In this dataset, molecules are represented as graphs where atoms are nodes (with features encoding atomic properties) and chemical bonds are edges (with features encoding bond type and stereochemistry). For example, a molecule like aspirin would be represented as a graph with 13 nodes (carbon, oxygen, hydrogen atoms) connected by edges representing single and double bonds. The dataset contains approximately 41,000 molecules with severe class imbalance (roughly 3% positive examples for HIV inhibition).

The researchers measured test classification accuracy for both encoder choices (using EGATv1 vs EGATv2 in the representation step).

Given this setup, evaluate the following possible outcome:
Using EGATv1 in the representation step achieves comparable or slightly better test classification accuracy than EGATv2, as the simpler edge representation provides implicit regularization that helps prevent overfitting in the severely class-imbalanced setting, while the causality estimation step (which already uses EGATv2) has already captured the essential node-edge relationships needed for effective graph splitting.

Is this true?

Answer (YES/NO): NO